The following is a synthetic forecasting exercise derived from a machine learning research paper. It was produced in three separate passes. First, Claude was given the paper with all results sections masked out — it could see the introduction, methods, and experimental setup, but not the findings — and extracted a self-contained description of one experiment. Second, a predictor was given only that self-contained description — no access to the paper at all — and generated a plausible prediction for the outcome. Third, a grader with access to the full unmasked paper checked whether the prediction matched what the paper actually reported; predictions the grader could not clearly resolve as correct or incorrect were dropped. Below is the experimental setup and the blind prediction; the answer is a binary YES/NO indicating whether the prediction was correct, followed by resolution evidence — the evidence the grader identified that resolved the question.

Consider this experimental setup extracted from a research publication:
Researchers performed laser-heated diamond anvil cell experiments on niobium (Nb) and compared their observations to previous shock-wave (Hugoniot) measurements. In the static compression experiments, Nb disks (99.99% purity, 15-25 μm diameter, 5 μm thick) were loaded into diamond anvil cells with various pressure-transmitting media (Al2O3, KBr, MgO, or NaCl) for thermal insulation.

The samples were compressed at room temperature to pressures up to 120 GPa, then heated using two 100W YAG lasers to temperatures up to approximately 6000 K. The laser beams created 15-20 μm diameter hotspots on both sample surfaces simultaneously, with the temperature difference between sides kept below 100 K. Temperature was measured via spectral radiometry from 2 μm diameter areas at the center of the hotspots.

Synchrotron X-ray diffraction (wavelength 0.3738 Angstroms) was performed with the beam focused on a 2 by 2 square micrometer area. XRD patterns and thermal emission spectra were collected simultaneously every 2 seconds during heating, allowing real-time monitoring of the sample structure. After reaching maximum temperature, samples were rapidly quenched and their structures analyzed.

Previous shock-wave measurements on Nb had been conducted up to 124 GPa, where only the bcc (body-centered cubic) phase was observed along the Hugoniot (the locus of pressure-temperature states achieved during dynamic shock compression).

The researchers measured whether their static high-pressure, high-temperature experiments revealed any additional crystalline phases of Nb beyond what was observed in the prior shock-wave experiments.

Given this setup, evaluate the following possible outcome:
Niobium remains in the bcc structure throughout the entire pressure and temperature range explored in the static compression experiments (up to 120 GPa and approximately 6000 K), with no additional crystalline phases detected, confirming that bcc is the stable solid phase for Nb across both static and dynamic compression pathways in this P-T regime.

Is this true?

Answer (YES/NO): NO